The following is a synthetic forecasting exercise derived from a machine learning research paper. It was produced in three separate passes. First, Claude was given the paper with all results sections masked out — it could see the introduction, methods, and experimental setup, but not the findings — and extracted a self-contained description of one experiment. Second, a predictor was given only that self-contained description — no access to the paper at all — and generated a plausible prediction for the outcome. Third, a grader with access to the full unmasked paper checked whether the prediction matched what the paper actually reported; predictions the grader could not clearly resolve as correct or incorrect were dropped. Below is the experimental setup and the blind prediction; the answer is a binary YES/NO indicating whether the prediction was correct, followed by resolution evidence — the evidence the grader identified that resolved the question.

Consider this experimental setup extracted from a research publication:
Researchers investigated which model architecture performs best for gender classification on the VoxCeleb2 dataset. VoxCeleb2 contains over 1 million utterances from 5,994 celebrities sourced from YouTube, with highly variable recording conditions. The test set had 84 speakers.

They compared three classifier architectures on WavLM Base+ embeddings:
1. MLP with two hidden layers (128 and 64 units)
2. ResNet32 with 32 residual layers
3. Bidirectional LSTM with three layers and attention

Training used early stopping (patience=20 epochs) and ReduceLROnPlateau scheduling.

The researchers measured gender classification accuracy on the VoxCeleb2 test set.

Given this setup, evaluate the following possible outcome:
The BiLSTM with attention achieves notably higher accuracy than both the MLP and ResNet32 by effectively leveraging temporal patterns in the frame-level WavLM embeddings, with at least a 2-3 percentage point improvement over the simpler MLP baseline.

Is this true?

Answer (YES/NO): NO